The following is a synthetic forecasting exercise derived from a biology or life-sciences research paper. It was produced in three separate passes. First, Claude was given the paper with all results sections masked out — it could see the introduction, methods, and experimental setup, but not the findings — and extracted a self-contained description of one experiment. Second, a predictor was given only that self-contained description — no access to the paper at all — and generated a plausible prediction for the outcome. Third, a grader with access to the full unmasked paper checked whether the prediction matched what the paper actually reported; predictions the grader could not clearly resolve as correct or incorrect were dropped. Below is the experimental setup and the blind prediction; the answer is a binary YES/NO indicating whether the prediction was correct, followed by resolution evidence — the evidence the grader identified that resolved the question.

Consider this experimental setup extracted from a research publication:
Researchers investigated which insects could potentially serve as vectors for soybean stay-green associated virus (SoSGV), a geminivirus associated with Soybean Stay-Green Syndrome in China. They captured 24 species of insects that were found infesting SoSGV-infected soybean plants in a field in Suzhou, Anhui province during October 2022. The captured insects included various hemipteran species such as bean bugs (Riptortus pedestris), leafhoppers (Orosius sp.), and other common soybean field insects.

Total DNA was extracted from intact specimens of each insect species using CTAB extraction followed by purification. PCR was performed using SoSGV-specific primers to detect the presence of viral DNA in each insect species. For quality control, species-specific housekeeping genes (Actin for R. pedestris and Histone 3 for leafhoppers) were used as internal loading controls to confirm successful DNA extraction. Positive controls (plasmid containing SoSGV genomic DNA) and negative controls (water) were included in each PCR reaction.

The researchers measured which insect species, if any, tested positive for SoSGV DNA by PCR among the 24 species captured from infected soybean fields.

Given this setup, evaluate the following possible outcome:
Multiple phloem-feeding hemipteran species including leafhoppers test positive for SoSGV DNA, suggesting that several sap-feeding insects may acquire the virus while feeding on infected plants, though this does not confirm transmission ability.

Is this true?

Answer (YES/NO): YES